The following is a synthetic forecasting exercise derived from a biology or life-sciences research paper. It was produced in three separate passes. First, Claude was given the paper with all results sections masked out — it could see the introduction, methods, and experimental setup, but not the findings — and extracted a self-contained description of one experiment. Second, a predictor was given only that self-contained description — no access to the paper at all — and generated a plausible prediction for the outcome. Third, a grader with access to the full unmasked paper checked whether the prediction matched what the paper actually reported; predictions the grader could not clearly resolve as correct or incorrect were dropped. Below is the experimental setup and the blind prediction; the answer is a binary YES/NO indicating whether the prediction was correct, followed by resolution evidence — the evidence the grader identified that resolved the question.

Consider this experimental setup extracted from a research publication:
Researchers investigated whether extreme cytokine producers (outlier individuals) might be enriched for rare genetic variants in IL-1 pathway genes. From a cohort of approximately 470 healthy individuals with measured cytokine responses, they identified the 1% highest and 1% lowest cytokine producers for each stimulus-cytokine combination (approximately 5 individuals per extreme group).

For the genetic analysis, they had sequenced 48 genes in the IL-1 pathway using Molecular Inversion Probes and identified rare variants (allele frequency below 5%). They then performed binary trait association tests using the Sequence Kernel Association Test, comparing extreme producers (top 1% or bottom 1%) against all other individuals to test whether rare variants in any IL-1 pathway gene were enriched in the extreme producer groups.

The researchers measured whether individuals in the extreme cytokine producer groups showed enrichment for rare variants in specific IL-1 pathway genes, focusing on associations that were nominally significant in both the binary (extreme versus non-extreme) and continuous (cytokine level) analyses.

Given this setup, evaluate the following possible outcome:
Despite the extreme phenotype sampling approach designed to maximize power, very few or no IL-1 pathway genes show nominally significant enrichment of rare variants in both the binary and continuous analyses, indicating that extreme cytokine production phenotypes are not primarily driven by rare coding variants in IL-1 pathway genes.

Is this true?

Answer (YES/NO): NO